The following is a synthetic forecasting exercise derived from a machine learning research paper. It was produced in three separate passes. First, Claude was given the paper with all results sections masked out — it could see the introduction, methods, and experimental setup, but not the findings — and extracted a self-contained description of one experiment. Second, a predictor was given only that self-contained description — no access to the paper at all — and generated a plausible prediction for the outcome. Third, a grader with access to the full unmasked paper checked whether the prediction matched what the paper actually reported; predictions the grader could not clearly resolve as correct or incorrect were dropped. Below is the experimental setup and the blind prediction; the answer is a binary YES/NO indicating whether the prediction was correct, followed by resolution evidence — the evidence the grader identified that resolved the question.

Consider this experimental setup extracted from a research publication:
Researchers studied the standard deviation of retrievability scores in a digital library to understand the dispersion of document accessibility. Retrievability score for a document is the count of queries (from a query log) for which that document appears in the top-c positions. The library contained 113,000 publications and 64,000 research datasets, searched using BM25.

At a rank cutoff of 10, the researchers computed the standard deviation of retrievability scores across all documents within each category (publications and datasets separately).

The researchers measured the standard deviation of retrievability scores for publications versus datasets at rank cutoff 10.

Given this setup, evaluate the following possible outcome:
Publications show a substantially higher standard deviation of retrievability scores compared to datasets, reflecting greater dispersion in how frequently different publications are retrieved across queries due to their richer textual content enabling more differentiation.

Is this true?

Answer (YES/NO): NO